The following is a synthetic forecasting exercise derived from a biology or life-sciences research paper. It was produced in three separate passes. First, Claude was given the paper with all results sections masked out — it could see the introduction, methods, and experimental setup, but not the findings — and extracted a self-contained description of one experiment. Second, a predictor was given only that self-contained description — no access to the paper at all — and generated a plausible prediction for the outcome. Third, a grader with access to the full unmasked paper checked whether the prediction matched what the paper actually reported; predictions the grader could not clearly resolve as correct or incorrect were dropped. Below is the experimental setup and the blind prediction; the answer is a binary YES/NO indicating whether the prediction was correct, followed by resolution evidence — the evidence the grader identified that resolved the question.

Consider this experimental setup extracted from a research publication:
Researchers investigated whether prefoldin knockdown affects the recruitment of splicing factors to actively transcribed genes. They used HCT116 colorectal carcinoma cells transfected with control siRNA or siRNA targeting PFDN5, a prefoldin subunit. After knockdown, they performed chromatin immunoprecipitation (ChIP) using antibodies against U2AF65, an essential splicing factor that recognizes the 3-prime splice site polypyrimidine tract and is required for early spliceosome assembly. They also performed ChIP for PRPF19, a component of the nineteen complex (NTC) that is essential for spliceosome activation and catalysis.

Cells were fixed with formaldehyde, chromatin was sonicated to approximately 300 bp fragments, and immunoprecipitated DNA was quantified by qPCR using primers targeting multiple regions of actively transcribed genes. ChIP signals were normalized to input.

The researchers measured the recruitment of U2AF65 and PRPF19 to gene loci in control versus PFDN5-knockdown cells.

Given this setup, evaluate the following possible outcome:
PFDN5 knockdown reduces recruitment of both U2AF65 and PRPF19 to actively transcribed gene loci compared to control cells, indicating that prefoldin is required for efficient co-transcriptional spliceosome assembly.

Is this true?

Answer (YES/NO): YES